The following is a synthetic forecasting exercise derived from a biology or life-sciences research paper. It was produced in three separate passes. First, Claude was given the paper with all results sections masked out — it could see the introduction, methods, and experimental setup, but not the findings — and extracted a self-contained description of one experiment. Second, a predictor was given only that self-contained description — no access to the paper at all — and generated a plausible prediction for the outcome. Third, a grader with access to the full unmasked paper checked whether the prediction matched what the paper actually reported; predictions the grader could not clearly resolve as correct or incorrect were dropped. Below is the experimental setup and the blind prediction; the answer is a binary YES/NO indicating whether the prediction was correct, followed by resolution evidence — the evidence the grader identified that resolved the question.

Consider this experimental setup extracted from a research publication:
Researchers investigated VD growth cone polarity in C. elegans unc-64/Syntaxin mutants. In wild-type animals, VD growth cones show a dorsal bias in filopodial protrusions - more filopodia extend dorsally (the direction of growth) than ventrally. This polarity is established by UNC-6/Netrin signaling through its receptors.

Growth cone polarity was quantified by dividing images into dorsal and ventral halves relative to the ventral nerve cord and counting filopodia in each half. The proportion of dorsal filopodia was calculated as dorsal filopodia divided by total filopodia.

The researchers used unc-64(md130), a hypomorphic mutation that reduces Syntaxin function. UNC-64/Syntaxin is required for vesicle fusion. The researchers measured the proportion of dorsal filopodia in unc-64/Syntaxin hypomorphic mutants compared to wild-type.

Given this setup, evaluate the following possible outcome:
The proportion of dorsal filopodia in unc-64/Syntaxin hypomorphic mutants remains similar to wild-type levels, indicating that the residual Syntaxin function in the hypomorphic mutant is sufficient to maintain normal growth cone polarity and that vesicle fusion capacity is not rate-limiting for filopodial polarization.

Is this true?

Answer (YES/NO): NO